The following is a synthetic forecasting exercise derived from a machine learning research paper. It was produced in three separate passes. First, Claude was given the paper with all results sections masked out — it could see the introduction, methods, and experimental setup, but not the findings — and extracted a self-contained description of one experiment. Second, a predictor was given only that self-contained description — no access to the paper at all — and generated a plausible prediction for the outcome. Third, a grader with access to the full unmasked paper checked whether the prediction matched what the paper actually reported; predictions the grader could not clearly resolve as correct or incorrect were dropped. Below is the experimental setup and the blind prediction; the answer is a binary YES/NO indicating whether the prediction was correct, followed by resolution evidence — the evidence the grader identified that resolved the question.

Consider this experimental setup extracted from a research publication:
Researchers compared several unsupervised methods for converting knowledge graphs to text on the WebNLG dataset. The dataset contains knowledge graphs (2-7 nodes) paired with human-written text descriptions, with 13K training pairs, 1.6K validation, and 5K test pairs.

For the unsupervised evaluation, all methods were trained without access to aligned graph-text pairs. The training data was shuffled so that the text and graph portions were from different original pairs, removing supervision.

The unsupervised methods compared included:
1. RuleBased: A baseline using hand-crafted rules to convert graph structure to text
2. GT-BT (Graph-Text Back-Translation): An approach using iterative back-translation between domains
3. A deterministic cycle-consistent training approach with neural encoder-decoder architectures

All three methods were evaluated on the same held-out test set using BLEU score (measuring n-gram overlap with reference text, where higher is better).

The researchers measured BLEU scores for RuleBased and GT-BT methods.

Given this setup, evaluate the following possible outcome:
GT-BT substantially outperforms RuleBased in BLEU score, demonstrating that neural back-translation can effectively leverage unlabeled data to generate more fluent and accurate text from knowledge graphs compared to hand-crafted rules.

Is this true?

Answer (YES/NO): YES